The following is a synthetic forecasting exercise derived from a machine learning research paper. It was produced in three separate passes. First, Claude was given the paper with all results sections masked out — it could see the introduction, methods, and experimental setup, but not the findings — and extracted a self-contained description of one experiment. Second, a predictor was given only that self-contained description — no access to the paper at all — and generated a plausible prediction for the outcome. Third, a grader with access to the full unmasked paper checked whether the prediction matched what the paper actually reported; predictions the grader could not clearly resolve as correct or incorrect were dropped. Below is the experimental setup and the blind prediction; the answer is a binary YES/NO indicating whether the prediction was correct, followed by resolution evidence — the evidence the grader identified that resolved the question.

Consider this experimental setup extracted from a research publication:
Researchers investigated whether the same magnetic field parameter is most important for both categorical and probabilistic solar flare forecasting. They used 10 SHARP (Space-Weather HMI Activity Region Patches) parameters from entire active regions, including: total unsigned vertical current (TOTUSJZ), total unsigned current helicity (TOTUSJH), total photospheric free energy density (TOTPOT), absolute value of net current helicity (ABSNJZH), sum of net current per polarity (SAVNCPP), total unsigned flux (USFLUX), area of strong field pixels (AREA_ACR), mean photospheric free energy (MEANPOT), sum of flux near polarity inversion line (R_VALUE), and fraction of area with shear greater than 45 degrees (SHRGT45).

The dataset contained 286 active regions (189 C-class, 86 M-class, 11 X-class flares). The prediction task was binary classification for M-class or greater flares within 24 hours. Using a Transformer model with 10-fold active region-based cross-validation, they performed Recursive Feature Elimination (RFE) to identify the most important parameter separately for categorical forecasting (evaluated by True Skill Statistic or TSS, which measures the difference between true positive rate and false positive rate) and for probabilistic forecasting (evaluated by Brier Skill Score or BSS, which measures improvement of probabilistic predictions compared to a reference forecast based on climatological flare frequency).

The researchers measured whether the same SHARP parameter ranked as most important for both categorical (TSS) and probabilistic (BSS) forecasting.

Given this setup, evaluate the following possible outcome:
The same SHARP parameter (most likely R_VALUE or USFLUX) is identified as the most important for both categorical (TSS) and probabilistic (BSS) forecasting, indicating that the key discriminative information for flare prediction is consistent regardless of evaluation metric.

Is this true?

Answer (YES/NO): YES